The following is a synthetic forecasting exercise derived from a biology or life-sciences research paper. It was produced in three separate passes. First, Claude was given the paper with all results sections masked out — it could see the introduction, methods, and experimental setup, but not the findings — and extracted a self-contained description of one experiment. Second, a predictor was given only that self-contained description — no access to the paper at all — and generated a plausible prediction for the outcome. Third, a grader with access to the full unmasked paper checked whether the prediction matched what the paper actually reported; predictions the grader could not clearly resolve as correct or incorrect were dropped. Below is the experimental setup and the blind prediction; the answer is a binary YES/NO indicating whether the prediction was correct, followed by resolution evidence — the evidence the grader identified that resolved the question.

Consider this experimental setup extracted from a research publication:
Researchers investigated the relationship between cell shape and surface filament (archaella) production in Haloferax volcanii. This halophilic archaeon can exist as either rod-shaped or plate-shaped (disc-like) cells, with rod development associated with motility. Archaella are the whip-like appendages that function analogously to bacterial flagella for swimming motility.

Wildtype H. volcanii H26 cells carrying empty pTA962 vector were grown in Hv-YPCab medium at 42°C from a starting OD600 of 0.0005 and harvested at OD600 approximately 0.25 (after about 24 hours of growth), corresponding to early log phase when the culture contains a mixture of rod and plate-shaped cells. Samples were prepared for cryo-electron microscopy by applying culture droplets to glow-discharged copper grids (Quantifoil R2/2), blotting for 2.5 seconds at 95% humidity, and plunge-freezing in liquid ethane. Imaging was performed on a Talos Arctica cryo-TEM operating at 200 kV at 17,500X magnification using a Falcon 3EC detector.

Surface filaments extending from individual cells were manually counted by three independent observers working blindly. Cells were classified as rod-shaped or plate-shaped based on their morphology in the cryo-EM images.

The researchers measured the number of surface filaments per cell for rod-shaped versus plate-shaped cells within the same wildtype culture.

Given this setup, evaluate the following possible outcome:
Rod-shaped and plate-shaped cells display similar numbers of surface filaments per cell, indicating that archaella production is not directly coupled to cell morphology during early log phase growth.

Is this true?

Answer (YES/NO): NO